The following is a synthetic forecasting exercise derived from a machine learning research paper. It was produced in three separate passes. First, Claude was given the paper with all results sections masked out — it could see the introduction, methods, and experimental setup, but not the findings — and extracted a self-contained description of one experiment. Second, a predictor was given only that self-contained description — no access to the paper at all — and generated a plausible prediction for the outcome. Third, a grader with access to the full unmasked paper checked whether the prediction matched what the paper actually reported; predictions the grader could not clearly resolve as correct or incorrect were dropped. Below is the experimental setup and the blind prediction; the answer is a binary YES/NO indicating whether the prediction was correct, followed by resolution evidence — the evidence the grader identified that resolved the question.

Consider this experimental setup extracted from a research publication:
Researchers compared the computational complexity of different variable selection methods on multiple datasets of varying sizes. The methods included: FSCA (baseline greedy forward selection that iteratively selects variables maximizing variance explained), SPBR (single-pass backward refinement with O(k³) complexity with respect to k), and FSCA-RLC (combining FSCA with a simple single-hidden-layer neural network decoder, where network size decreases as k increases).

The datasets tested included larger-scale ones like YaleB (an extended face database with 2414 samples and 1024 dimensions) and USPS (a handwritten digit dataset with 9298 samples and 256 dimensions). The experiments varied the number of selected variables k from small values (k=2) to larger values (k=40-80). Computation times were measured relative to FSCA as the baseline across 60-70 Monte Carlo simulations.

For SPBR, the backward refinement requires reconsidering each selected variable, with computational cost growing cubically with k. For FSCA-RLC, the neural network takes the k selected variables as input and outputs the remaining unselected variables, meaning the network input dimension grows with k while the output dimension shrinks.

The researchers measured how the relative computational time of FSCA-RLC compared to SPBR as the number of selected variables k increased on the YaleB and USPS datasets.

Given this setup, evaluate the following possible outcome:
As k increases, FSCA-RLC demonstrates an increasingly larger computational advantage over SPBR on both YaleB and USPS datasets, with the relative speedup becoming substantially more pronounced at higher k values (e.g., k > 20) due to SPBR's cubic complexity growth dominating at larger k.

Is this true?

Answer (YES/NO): NO